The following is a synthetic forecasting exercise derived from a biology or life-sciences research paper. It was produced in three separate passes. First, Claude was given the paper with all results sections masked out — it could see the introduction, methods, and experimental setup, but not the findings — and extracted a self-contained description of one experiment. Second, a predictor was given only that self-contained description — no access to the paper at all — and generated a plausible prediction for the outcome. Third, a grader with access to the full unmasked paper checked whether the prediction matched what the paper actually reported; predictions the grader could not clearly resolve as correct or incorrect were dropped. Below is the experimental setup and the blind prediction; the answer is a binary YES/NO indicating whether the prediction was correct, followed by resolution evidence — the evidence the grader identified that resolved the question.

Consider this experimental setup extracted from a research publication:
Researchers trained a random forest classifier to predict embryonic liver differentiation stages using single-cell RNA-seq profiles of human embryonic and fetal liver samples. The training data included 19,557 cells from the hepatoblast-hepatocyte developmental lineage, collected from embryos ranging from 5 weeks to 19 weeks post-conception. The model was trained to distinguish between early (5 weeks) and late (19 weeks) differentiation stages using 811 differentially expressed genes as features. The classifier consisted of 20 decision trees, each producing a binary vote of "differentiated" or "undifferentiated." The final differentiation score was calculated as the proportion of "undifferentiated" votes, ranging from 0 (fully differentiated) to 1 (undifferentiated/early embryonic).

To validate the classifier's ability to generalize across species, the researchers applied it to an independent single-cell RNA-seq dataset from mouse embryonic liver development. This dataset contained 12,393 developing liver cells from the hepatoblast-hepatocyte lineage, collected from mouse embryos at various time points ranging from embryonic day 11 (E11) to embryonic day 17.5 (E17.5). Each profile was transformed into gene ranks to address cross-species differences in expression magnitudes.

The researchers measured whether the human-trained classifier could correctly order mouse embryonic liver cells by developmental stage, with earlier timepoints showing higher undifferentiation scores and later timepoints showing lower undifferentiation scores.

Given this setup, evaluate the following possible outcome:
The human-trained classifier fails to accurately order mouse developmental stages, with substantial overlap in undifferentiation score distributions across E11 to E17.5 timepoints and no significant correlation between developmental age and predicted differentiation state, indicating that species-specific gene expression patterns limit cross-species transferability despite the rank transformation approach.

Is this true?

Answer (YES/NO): NO